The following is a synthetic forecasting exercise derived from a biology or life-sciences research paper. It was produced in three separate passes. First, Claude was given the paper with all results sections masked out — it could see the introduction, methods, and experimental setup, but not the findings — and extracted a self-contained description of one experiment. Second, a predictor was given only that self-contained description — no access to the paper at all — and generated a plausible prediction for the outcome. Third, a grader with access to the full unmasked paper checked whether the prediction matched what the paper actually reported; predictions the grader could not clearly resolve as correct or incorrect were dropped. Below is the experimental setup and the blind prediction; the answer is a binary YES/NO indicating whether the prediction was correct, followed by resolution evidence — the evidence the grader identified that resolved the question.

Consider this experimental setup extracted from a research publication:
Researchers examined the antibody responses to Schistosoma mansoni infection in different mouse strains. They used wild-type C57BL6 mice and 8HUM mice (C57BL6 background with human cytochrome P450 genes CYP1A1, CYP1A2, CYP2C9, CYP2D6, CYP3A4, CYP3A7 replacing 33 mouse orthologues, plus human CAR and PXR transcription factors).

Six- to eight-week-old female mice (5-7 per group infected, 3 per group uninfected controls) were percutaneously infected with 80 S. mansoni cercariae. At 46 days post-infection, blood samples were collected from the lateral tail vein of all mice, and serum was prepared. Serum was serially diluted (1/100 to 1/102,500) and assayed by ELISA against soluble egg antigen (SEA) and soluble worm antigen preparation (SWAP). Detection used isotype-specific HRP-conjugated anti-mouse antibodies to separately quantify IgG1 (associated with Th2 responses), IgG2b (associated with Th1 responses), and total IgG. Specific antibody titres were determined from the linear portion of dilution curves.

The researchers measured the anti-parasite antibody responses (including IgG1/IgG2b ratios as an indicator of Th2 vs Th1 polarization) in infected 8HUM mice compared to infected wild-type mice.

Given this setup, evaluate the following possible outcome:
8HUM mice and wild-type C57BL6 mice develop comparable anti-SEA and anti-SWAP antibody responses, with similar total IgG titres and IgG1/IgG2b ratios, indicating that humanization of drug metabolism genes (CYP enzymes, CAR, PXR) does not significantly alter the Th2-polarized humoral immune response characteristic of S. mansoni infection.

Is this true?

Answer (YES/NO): NO